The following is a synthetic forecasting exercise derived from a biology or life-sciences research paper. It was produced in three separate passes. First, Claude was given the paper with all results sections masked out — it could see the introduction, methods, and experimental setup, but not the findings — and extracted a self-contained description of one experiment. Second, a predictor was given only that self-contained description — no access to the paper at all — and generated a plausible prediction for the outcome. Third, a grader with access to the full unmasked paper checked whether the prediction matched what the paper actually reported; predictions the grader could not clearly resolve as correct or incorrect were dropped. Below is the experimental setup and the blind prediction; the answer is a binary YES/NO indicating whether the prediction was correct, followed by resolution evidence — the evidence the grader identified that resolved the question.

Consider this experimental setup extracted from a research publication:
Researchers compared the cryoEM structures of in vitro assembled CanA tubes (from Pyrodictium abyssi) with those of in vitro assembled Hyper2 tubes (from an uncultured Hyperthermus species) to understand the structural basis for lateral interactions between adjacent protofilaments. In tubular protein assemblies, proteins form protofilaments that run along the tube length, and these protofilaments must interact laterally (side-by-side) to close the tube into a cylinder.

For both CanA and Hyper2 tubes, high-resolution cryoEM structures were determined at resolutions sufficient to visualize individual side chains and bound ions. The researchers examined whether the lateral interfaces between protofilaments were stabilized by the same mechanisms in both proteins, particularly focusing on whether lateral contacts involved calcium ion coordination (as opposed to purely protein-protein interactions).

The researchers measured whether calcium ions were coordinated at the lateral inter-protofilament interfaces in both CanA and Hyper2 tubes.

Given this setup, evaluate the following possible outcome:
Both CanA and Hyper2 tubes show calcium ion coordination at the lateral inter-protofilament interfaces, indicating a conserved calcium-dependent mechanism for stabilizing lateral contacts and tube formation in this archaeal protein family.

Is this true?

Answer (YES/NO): YES